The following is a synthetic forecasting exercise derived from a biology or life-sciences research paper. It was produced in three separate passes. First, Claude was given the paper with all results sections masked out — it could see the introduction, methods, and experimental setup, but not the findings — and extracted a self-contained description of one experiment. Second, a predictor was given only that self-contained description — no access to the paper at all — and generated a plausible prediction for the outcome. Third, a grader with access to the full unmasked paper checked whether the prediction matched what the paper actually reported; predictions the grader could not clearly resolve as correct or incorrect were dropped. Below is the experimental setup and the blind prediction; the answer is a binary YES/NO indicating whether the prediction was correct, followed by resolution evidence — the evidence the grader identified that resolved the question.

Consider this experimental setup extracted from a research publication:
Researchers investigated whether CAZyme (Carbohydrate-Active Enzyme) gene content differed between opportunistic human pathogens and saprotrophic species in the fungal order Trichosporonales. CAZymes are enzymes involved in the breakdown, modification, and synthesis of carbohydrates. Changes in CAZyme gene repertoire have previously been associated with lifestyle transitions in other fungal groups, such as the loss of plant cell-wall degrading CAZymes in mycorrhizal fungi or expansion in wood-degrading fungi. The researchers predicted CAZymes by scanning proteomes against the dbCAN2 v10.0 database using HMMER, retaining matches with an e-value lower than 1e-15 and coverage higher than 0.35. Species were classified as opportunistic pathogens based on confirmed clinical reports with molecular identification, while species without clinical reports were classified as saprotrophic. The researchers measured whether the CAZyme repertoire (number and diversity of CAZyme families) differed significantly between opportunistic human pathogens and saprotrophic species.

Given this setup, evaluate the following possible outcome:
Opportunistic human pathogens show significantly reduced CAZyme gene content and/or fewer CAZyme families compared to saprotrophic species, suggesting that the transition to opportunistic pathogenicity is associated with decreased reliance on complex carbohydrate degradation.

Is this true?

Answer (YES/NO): NO